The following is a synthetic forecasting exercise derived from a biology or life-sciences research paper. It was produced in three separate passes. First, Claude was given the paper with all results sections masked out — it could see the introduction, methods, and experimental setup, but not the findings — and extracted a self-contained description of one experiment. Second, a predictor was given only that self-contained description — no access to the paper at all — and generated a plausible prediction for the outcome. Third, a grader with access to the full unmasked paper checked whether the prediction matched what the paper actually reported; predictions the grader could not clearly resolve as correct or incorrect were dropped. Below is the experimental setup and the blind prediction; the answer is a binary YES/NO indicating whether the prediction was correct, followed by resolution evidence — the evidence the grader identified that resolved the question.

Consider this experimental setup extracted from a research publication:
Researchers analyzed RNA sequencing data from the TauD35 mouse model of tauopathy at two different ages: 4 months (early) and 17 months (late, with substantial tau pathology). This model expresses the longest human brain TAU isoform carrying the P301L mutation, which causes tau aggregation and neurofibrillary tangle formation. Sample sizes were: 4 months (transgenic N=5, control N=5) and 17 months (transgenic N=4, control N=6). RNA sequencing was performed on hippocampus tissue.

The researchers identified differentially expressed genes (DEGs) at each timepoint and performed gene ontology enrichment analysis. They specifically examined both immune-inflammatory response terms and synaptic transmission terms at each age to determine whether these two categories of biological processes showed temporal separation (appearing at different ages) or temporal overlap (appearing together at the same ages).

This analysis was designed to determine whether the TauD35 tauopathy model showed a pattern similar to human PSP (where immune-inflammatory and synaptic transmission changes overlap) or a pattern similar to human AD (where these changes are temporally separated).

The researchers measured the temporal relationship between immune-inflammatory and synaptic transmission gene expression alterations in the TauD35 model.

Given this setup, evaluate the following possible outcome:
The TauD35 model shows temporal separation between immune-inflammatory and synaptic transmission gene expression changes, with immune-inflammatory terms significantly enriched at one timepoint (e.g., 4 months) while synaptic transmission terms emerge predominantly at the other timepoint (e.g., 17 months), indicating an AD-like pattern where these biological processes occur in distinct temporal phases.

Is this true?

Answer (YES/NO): NO